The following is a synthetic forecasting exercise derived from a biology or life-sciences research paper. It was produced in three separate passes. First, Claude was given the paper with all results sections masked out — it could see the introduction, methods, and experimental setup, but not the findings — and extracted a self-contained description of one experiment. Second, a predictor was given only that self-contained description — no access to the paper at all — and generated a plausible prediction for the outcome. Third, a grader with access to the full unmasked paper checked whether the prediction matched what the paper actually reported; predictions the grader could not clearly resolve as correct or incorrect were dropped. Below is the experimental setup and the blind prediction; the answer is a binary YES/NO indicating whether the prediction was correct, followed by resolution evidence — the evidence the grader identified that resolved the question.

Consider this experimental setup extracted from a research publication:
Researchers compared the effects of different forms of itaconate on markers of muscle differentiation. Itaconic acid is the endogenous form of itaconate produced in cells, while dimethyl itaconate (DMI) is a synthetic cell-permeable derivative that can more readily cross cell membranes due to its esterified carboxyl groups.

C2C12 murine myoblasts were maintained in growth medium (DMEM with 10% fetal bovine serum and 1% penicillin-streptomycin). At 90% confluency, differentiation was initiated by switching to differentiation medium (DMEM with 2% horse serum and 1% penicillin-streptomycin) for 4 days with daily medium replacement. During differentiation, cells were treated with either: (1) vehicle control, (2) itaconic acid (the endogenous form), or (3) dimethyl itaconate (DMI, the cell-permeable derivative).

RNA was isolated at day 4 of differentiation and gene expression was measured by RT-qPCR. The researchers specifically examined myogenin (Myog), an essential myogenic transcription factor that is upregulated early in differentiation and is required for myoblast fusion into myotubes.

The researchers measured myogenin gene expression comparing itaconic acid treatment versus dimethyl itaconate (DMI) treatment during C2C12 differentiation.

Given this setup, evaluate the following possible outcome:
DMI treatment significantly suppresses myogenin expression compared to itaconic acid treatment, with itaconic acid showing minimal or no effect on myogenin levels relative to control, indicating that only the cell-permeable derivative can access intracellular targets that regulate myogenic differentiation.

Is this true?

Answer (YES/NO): NO